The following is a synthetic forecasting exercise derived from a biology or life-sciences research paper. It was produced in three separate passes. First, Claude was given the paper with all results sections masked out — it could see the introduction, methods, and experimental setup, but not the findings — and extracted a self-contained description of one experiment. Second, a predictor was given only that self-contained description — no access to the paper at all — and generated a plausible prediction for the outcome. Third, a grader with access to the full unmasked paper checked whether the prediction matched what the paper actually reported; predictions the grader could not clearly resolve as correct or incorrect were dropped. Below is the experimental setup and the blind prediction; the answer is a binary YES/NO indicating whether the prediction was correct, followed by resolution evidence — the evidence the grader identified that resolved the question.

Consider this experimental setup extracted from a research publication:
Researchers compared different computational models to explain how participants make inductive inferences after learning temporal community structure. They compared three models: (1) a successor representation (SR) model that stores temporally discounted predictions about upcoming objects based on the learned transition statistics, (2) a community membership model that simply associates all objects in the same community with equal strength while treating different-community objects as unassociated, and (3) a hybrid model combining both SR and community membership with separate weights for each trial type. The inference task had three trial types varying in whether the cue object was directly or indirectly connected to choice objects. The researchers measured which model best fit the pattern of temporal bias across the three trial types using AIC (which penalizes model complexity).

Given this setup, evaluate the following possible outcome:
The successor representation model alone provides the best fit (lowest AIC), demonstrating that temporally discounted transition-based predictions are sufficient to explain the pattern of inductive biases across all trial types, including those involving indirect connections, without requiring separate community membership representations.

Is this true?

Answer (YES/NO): NO